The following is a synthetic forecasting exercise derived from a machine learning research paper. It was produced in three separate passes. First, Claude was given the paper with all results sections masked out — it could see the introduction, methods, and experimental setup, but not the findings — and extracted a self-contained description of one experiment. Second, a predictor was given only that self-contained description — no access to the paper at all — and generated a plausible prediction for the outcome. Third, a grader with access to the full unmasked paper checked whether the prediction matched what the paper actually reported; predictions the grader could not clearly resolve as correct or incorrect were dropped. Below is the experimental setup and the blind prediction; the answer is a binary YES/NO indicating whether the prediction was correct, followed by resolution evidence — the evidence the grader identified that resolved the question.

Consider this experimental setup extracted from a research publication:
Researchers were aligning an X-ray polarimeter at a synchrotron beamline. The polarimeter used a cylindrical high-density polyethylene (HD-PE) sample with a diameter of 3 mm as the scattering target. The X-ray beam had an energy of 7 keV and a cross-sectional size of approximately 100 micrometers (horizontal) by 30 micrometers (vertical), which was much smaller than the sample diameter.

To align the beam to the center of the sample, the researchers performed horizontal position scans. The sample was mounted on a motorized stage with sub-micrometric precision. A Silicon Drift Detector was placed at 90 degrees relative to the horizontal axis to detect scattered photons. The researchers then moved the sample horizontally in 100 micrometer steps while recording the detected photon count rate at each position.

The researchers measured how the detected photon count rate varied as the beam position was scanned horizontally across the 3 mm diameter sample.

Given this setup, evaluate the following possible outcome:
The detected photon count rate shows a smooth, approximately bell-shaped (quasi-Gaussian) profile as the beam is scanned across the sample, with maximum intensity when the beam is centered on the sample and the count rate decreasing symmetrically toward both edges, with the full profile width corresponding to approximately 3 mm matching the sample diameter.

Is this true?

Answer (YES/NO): NO